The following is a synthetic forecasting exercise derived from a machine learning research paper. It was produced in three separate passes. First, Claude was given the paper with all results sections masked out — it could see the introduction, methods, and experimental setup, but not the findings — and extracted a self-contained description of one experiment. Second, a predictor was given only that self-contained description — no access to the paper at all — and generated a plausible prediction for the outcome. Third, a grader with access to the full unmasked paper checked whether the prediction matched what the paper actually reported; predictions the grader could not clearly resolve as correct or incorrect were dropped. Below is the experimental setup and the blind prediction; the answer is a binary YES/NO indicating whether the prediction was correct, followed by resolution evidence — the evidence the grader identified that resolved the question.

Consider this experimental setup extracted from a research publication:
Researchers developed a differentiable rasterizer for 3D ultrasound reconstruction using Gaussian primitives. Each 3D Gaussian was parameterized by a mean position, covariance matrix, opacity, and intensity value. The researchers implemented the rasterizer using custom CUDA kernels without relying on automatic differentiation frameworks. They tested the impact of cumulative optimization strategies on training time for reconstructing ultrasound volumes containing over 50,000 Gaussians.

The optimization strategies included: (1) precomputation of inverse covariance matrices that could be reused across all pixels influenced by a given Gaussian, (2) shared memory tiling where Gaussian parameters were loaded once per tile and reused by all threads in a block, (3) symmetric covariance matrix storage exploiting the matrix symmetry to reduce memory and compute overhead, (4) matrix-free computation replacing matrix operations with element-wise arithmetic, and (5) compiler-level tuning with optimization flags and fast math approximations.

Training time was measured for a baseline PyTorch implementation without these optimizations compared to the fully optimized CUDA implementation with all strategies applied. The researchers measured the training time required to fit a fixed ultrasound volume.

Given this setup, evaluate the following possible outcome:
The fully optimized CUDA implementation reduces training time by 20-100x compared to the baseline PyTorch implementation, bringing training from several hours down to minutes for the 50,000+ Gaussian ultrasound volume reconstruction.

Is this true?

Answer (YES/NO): NO